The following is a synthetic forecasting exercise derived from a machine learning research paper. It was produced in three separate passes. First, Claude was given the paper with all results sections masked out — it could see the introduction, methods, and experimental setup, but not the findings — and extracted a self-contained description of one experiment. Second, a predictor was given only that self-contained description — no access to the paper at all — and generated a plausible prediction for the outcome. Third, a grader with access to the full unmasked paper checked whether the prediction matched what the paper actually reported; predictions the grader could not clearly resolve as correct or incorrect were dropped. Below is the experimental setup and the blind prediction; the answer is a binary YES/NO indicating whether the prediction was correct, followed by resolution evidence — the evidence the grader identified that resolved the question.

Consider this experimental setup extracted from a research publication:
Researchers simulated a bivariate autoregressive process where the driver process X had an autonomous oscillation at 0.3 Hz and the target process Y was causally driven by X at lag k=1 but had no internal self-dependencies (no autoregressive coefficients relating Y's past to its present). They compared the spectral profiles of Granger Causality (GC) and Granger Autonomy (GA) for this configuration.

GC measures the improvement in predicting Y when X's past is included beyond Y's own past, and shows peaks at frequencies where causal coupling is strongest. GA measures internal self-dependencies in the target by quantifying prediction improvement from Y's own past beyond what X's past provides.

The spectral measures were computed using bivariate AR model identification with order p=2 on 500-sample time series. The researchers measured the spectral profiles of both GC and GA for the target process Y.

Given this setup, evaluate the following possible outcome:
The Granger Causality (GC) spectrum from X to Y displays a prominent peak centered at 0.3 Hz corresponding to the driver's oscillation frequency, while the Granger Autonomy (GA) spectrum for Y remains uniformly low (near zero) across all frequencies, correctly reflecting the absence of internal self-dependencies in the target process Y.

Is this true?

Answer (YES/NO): YES